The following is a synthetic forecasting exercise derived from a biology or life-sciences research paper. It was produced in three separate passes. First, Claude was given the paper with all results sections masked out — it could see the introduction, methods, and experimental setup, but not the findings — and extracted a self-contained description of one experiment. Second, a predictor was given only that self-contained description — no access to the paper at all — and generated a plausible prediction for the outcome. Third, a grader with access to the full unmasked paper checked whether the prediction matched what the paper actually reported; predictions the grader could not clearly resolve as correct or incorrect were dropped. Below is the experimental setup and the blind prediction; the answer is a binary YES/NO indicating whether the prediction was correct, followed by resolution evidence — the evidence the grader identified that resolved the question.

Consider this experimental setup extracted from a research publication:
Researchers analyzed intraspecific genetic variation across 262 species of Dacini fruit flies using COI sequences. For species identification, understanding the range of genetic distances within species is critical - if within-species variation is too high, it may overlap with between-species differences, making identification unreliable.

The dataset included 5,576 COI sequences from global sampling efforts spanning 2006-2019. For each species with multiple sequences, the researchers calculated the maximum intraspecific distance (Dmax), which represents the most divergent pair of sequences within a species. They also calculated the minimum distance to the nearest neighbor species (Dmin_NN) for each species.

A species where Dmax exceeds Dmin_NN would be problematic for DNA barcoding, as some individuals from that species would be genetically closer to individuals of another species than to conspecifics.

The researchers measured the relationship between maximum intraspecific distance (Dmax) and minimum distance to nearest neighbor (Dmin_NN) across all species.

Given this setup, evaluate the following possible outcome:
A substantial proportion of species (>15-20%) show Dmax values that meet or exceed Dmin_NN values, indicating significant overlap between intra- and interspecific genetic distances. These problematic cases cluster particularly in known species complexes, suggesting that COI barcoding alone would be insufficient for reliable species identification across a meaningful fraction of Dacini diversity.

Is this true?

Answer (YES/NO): NO